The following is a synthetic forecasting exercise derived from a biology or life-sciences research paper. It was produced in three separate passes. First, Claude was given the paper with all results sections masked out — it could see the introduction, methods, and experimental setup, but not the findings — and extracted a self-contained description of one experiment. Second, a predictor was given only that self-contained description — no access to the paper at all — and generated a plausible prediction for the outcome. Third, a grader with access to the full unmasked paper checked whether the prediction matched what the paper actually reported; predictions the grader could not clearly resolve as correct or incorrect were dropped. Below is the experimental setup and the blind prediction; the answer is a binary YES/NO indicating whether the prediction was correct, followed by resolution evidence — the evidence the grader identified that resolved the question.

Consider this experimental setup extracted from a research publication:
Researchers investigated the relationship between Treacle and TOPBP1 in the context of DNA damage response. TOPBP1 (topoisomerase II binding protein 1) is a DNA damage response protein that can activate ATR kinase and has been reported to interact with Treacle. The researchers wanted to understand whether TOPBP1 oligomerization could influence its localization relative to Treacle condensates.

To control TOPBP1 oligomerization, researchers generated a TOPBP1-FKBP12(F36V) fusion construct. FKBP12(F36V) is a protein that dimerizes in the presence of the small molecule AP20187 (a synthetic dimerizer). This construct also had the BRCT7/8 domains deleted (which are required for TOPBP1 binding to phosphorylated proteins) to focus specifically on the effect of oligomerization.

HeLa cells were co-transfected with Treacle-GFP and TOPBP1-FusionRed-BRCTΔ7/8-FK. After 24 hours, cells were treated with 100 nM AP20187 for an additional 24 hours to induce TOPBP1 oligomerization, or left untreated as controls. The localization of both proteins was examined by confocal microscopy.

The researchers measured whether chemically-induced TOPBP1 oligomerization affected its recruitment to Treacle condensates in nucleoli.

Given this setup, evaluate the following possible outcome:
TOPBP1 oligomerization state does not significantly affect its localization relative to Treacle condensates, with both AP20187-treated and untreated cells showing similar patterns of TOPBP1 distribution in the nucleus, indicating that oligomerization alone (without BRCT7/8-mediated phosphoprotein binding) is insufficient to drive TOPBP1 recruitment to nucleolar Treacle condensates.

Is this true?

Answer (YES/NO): NO